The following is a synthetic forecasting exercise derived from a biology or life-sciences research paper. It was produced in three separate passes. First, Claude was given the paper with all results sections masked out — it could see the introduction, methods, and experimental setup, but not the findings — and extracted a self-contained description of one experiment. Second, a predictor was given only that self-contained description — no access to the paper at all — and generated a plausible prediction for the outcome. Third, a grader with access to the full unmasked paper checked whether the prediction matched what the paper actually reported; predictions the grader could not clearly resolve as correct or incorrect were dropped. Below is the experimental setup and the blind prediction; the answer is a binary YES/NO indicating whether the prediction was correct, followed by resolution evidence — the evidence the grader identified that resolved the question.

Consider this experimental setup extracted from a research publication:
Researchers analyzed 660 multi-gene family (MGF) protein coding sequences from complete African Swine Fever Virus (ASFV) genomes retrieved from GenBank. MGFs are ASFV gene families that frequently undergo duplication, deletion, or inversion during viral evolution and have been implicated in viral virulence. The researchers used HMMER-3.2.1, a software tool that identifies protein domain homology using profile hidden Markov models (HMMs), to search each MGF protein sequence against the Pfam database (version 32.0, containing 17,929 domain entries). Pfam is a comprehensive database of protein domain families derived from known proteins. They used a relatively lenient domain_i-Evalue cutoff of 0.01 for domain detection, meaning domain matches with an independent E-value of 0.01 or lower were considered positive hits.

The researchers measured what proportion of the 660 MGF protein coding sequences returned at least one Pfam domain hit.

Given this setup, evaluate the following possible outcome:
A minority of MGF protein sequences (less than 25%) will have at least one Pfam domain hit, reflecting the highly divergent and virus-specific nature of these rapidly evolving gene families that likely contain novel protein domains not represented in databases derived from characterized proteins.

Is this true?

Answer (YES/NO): NO